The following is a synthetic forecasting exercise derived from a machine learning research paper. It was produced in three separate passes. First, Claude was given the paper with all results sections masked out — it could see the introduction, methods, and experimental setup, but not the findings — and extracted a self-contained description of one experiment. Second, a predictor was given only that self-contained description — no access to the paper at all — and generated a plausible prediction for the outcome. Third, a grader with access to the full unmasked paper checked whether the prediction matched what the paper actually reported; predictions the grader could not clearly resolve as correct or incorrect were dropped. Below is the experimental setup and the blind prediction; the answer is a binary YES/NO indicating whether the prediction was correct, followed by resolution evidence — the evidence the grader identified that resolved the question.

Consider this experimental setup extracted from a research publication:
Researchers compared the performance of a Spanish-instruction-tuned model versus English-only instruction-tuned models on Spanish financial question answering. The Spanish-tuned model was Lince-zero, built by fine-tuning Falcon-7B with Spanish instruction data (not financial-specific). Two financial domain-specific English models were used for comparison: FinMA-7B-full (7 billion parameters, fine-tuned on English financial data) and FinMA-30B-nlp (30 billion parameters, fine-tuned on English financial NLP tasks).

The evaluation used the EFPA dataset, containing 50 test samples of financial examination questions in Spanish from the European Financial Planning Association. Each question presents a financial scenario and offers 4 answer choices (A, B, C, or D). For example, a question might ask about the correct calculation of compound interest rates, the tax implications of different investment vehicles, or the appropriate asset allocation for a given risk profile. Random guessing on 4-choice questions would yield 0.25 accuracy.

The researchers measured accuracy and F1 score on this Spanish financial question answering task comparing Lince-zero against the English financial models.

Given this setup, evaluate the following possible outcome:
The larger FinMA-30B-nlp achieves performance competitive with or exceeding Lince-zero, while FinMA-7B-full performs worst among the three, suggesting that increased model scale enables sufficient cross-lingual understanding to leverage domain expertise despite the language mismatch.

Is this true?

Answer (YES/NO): NO